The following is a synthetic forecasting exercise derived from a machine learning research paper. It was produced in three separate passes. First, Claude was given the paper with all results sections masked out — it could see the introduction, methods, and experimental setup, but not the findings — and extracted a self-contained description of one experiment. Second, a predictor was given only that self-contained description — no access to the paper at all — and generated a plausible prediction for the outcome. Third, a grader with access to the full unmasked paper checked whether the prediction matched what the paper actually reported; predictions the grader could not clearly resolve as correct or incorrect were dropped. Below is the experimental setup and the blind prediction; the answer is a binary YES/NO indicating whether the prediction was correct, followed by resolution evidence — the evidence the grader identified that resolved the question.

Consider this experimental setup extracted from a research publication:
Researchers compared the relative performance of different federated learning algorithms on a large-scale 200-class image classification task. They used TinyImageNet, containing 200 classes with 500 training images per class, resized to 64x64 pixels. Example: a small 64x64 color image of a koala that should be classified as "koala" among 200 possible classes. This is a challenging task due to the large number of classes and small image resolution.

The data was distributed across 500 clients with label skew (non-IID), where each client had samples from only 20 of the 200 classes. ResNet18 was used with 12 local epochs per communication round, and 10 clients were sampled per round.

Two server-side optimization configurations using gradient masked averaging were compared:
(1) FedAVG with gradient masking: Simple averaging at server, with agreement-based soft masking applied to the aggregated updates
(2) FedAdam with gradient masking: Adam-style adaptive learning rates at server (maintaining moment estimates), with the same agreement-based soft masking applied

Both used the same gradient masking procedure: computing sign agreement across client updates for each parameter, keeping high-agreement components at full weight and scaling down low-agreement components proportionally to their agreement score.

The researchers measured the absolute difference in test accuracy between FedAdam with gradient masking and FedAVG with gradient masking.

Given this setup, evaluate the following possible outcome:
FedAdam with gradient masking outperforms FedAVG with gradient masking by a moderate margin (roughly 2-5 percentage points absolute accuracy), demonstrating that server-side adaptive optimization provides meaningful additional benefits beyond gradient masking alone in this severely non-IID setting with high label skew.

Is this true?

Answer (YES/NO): YES